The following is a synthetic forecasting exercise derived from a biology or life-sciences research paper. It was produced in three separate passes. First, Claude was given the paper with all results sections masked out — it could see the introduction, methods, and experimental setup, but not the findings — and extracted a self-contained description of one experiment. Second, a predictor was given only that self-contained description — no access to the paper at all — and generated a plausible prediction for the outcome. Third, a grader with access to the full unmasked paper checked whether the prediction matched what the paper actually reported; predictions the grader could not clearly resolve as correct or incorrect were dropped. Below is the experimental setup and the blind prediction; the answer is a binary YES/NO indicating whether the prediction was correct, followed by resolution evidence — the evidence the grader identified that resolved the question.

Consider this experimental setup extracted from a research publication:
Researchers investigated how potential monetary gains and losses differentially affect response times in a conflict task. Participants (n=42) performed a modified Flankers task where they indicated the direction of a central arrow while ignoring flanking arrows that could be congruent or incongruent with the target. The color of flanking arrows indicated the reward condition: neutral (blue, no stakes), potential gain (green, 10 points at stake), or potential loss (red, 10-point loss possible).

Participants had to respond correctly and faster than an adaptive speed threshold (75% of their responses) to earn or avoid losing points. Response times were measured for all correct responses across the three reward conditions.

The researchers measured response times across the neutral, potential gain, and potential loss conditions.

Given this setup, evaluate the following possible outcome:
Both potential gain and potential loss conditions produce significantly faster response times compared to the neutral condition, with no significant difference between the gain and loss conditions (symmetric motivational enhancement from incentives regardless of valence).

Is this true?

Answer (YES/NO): NO